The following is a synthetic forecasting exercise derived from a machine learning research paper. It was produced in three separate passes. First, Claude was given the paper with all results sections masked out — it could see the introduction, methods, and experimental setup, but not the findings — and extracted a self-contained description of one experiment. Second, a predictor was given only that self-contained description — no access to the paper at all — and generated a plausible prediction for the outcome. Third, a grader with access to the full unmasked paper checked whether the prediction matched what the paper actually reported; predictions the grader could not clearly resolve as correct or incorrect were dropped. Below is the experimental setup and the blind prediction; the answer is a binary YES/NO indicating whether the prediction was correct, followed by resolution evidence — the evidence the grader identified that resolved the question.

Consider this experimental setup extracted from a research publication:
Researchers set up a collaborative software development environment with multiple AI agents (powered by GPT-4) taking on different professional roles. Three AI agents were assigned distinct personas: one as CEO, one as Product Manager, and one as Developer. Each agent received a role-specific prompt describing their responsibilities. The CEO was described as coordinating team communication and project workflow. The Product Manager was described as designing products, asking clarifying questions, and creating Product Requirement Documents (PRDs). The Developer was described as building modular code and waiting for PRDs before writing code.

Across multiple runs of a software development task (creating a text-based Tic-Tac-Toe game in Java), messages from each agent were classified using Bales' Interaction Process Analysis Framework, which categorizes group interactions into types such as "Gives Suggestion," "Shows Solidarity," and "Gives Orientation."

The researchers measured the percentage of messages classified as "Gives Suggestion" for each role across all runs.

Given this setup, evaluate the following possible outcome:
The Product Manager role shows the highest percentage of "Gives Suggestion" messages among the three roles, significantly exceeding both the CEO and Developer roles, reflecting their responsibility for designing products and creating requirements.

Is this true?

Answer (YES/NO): NO